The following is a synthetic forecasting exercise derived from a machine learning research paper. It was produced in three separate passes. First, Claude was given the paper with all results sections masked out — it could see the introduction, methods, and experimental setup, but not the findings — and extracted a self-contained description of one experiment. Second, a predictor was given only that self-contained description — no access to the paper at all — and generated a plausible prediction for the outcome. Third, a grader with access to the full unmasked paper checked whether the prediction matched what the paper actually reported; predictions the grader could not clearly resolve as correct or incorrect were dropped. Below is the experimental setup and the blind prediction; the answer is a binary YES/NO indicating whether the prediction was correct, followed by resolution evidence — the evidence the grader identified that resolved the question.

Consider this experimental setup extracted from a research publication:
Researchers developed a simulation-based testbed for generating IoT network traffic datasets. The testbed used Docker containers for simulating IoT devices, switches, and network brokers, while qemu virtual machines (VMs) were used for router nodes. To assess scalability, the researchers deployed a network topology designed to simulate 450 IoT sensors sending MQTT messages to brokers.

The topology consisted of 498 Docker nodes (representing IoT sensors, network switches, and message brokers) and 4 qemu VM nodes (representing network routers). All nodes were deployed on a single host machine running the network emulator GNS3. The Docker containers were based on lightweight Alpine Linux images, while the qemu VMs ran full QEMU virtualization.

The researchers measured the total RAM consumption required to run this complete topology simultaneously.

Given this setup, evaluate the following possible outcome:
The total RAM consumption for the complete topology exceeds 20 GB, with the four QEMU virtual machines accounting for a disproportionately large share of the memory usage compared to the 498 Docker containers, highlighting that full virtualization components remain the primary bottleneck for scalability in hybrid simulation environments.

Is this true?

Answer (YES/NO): NO